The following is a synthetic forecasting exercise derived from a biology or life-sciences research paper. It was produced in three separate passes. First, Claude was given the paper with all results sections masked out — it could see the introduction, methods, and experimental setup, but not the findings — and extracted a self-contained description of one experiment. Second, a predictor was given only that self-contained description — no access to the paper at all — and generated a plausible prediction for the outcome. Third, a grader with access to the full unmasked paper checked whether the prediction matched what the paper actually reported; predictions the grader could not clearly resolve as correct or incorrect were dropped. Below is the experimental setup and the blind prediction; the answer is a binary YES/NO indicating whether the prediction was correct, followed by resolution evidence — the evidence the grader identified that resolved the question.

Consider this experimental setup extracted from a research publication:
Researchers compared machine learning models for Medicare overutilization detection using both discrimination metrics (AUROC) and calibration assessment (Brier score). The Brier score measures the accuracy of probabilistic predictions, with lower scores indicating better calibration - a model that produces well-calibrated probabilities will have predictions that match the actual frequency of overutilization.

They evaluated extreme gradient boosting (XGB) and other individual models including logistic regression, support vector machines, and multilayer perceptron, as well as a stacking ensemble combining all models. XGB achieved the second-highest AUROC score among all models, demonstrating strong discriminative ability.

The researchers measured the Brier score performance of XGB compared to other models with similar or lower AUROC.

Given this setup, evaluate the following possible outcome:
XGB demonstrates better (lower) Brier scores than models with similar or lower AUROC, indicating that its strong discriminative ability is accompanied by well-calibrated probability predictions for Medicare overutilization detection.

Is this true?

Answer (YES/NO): NO